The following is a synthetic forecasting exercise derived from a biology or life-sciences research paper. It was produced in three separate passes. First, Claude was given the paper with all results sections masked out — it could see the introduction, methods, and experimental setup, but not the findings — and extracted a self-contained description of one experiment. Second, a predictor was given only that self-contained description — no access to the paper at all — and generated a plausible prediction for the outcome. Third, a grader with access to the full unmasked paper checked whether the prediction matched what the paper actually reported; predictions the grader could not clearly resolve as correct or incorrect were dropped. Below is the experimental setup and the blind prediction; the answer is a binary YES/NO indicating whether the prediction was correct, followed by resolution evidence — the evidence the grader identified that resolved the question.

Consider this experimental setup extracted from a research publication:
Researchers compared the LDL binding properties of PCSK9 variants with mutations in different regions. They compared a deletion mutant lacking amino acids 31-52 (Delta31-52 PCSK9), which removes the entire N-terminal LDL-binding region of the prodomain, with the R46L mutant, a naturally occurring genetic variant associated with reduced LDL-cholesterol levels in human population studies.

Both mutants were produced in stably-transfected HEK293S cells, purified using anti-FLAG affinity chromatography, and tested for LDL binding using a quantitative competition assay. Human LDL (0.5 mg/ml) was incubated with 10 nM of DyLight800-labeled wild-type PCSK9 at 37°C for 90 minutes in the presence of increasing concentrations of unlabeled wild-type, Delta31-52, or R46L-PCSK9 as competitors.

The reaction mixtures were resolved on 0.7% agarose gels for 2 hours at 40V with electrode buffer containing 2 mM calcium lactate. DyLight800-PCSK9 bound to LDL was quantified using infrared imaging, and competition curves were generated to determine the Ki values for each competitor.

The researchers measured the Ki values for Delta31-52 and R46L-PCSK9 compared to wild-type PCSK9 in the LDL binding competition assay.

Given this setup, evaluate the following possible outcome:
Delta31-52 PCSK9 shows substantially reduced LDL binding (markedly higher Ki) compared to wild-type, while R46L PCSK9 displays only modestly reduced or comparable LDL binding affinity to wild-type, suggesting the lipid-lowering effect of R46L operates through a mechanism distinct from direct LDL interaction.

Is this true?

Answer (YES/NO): YES